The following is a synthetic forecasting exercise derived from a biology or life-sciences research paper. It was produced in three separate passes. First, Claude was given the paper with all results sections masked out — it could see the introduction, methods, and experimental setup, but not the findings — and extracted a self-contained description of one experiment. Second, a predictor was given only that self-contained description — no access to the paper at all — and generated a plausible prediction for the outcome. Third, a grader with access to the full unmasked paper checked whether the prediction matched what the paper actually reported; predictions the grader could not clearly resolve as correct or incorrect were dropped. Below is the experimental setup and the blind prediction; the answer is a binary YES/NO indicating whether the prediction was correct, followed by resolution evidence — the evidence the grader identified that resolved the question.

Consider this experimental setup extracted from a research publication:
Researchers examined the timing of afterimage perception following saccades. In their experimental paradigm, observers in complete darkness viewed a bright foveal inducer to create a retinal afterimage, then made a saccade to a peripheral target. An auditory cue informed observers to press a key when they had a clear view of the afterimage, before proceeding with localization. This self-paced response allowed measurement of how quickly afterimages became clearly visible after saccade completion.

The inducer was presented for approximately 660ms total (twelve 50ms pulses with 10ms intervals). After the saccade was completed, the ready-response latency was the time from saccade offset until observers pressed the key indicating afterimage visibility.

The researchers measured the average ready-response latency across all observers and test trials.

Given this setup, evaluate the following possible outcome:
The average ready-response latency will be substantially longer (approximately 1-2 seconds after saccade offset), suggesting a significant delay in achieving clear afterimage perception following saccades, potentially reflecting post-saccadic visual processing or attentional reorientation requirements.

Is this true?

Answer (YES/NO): YES